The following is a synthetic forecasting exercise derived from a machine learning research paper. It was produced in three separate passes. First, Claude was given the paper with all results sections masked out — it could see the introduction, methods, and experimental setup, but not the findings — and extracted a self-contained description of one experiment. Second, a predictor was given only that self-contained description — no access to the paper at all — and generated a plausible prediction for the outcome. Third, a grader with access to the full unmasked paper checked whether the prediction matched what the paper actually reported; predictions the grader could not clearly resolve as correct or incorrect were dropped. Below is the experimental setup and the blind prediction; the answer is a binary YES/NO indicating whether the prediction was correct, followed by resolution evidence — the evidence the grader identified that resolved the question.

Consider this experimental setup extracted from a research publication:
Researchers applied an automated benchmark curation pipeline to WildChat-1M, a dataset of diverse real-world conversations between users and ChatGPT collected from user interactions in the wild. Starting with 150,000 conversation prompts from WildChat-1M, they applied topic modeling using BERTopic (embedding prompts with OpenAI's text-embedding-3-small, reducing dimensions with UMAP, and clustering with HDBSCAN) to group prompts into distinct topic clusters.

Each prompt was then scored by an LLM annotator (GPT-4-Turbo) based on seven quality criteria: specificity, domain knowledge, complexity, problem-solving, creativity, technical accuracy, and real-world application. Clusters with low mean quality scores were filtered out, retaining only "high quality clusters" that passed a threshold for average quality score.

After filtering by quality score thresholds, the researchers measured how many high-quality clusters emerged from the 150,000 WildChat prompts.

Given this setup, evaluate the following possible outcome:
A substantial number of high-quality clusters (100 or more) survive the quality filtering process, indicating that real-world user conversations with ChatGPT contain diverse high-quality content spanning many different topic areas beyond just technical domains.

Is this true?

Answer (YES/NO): YES